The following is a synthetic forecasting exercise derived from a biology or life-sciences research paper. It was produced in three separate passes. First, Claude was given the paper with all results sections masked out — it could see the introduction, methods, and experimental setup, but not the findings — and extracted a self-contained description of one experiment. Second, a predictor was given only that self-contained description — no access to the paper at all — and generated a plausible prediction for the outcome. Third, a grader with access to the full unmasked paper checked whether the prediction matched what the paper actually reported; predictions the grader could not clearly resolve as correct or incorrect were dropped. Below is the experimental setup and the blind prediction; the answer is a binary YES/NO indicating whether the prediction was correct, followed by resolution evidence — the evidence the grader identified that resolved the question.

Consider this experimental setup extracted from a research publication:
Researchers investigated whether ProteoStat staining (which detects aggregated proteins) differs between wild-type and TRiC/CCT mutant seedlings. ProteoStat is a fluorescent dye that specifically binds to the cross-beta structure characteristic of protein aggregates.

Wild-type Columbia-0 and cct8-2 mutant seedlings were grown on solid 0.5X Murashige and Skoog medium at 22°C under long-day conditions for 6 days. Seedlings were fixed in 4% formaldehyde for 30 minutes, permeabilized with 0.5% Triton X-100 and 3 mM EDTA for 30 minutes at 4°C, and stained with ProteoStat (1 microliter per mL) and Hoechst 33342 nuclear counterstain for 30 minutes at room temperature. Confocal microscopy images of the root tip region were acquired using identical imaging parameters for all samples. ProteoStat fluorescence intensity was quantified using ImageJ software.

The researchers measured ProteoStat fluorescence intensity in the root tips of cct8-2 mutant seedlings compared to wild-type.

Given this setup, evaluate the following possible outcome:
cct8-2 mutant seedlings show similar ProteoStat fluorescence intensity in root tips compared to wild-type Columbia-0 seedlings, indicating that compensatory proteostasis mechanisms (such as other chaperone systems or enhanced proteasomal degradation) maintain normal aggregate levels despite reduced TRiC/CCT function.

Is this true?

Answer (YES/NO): NO